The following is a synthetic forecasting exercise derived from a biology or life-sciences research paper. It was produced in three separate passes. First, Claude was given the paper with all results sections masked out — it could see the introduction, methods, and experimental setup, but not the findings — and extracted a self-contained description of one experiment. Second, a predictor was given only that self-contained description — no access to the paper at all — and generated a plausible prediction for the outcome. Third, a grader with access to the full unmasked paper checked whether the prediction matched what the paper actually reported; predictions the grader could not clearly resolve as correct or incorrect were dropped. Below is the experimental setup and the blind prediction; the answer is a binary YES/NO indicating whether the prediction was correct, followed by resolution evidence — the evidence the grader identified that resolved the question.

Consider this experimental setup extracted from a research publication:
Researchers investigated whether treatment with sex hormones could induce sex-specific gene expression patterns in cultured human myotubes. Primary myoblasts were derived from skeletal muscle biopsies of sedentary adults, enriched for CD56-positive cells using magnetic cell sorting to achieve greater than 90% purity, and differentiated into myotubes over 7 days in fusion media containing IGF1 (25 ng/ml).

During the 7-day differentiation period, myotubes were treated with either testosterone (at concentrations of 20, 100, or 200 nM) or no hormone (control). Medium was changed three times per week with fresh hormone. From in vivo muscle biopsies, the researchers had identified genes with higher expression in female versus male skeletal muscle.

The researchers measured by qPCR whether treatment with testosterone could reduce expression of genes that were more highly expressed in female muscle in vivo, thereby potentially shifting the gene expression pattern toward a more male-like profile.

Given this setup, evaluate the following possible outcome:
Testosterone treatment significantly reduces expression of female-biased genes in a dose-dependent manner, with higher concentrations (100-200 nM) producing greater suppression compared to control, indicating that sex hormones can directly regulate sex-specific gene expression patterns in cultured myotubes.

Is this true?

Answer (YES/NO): NO